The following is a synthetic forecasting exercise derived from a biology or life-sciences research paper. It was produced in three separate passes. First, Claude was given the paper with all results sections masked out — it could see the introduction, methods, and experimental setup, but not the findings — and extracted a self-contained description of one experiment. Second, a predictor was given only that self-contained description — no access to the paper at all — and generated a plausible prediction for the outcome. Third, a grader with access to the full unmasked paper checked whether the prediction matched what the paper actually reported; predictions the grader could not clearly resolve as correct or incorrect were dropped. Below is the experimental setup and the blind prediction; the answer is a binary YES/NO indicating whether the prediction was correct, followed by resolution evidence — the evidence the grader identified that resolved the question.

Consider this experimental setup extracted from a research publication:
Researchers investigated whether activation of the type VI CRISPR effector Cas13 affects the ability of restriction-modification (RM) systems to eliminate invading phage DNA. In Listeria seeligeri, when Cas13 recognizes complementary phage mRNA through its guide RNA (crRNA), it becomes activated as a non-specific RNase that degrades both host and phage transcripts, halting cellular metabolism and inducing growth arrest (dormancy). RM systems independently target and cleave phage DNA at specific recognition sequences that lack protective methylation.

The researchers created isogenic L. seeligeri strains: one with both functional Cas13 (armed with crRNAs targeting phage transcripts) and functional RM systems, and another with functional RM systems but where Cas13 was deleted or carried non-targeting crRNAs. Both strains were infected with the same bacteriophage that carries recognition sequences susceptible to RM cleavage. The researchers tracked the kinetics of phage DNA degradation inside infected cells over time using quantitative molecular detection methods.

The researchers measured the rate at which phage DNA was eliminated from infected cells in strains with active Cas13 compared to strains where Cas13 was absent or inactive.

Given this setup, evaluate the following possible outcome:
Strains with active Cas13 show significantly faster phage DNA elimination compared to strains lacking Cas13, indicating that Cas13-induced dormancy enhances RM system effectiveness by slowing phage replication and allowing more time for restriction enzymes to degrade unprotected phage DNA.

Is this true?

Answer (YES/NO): YES